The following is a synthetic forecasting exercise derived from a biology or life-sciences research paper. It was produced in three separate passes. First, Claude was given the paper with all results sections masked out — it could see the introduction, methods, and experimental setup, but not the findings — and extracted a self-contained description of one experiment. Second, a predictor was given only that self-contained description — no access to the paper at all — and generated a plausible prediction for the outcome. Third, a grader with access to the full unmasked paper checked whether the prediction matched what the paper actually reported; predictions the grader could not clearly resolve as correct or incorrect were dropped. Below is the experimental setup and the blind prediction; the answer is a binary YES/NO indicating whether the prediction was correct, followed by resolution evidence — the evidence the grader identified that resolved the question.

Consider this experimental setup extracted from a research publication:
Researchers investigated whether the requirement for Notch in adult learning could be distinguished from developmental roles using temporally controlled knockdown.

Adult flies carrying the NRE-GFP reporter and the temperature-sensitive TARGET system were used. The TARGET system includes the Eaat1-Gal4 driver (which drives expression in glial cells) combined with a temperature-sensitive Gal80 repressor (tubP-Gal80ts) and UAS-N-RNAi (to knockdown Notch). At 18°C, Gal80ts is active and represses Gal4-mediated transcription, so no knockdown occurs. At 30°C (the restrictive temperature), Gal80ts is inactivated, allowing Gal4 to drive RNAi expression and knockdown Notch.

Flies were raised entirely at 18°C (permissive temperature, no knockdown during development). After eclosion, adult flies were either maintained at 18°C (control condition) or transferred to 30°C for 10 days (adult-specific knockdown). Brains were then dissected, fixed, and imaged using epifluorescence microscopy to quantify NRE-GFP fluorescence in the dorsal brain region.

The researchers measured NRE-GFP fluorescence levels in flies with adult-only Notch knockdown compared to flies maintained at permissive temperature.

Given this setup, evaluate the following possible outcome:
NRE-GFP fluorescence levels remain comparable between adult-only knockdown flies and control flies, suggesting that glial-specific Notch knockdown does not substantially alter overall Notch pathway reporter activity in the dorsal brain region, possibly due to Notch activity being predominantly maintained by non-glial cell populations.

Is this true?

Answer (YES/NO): NO